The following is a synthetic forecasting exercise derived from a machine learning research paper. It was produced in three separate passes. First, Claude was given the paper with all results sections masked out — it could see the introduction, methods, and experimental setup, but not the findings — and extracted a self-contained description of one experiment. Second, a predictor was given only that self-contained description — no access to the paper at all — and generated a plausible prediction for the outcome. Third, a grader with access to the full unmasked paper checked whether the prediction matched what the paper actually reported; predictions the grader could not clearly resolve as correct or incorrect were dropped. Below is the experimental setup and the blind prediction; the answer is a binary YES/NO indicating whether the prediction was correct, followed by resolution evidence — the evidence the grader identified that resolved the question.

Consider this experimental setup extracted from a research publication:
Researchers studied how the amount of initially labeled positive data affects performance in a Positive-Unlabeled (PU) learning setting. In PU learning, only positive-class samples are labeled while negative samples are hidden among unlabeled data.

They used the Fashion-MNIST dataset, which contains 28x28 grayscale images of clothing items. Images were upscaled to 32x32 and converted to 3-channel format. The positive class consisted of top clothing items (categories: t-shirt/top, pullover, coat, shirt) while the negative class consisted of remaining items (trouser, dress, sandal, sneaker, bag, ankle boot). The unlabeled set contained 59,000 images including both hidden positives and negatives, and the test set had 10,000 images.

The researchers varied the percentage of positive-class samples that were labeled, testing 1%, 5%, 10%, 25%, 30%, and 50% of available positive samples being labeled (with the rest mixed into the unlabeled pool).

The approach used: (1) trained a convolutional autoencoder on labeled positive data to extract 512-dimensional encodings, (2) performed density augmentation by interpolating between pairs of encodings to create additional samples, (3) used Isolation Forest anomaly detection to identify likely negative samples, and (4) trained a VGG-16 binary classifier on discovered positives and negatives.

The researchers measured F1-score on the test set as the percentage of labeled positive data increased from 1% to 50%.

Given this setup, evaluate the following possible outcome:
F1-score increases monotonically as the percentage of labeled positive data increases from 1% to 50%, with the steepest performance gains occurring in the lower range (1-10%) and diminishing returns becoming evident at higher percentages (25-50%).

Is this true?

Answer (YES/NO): NO